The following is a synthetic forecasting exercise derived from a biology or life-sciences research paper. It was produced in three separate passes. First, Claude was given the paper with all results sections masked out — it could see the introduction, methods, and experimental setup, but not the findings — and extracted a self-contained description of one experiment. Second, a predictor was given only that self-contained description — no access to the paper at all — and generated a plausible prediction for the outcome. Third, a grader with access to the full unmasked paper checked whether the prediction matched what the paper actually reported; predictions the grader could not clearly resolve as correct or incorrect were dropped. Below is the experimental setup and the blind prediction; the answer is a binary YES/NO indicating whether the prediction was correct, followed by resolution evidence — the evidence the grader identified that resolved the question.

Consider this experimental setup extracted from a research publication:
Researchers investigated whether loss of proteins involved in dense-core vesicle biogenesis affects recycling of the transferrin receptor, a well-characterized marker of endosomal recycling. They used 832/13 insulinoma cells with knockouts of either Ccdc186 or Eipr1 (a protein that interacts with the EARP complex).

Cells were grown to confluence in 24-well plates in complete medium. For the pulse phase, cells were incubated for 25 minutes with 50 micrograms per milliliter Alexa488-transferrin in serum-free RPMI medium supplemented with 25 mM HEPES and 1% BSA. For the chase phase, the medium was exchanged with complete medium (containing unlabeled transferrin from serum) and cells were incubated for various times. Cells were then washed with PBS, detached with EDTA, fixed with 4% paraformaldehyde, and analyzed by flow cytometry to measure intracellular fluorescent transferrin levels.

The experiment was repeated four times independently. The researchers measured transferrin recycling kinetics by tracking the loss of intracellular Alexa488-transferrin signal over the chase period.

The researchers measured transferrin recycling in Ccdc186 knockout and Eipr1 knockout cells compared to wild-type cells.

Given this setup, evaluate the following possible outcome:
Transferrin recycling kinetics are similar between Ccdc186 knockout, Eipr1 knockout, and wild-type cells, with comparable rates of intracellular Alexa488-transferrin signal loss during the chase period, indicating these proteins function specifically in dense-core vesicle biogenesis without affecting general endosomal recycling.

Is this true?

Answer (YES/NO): NO